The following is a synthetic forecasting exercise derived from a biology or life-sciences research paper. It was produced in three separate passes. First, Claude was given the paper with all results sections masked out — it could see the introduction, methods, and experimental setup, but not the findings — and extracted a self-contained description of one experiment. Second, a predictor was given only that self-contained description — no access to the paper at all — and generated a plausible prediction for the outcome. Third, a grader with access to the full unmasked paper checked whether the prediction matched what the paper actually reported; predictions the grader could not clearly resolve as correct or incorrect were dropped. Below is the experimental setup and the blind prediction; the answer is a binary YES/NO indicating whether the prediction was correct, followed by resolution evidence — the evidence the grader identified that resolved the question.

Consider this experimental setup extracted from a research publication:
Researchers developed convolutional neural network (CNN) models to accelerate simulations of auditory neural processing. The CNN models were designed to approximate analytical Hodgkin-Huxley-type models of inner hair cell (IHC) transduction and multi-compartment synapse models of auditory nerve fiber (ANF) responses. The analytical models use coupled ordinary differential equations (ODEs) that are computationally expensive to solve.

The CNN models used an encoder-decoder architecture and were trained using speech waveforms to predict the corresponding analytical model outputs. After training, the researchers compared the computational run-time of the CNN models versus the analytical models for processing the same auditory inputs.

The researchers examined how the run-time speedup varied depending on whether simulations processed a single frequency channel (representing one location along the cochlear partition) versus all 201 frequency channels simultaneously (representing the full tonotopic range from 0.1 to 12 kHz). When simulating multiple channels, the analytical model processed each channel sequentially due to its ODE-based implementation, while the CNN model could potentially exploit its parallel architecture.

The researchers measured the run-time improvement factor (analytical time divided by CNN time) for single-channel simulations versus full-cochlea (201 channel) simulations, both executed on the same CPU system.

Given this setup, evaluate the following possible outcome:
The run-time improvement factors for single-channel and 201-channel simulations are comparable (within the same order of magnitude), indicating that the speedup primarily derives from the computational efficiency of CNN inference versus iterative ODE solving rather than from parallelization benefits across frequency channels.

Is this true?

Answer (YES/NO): NO